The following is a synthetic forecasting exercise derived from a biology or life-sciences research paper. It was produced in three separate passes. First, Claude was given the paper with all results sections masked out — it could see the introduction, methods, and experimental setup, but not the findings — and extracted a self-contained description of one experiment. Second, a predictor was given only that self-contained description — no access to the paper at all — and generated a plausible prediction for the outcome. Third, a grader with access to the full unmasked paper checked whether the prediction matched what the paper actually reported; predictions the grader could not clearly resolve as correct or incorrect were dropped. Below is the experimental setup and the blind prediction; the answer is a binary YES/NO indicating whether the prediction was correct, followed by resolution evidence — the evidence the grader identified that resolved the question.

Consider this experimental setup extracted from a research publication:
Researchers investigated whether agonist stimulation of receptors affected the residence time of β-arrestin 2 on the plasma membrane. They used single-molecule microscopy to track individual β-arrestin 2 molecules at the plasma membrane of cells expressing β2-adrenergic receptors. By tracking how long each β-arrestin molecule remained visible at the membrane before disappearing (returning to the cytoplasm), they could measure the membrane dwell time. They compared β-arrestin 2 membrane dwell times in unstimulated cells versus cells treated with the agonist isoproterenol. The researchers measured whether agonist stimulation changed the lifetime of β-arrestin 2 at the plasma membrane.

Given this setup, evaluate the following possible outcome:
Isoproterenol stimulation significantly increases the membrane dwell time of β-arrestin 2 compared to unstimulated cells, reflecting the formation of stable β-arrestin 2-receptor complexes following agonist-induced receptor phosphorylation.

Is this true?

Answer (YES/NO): NO